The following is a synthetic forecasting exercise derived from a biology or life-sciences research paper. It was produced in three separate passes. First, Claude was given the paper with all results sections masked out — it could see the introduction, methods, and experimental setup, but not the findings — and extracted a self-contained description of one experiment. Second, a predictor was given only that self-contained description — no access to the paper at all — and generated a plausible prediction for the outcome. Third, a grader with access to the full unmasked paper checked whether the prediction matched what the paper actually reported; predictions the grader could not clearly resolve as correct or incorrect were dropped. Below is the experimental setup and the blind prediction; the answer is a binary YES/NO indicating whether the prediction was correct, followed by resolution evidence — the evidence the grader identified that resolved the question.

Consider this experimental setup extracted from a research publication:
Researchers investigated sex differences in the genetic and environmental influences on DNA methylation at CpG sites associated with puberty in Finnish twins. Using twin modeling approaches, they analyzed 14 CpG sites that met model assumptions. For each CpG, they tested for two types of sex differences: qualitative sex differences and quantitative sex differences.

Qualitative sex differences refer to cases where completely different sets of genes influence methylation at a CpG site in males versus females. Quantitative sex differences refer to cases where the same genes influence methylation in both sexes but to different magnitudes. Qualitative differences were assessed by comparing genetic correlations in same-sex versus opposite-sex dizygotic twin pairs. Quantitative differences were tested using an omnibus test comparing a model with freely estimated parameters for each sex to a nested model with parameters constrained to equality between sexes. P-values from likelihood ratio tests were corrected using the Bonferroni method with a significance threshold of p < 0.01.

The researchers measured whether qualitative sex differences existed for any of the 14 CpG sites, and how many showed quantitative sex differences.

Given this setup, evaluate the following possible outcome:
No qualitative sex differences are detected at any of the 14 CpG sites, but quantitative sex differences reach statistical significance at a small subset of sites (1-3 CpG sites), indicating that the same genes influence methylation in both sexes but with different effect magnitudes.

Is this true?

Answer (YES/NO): NO